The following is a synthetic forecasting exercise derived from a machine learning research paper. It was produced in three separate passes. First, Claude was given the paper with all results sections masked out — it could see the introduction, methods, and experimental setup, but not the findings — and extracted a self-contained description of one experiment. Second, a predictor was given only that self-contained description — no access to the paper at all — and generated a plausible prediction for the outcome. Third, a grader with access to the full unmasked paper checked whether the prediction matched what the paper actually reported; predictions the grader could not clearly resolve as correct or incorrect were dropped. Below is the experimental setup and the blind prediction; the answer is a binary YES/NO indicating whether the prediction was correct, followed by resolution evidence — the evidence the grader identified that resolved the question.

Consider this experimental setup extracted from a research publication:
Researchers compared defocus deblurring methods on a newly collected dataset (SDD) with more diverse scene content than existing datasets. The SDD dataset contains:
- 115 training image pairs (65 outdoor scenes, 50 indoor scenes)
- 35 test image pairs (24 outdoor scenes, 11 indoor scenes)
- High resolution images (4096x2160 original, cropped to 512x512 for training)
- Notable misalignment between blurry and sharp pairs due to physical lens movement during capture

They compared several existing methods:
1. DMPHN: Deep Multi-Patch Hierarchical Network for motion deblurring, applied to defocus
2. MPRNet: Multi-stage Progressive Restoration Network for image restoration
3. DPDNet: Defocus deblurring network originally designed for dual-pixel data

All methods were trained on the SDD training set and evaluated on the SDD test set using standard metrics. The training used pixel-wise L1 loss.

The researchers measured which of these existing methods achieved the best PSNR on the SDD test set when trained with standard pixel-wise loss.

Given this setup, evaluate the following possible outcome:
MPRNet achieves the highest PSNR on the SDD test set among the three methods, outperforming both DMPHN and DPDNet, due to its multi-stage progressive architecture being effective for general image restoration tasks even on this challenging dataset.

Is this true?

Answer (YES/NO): YES